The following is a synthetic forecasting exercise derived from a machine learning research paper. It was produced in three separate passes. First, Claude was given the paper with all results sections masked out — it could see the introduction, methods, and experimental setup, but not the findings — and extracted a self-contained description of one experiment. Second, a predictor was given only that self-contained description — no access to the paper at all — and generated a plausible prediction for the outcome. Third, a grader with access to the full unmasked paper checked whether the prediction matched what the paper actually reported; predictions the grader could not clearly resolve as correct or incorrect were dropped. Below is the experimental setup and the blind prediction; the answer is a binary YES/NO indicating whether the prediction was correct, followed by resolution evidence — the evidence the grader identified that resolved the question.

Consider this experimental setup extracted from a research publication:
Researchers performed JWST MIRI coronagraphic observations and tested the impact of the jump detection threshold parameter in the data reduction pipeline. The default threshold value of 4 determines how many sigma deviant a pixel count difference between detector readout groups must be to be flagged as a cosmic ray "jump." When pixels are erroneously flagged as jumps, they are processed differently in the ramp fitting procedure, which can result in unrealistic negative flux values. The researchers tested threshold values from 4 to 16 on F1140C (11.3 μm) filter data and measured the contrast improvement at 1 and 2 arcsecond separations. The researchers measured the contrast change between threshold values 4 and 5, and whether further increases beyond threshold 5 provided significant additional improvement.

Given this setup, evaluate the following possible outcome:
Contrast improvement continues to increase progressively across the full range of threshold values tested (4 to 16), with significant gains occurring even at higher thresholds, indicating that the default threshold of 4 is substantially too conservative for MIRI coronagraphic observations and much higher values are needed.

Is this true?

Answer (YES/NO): NO